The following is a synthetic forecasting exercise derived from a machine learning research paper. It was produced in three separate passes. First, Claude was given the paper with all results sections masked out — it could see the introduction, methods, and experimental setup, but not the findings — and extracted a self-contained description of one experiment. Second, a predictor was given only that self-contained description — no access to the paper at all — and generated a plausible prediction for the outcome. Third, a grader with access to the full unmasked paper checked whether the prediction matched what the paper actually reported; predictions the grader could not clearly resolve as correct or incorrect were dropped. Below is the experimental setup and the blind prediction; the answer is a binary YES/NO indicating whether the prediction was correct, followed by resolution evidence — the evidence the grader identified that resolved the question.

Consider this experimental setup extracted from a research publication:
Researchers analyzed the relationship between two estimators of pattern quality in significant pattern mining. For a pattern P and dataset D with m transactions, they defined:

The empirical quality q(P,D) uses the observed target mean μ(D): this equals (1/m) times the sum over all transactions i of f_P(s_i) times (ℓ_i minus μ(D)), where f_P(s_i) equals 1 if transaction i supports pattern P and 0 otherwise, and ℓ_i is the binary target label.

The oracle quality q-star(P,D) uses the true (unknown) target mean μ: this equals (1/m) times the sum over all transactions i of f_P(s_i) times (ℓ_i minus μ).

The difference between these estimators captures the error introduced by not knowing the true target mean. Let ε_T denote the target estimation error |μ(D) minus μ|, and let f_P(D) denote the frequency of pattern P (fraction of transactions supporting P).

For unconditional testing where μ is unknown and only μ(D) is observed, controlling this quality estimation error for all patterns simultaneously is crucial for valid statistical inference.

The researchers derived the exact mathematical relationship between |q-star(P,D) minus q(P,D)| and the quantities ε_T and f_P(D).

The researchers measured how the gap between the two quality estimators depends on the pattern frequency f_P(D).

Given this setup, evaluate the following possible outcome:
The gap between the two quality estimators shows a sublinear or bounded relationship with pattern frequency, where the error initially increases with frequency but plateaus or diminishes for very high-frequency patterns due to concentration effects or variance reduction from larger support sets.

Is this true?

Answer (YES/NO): NO